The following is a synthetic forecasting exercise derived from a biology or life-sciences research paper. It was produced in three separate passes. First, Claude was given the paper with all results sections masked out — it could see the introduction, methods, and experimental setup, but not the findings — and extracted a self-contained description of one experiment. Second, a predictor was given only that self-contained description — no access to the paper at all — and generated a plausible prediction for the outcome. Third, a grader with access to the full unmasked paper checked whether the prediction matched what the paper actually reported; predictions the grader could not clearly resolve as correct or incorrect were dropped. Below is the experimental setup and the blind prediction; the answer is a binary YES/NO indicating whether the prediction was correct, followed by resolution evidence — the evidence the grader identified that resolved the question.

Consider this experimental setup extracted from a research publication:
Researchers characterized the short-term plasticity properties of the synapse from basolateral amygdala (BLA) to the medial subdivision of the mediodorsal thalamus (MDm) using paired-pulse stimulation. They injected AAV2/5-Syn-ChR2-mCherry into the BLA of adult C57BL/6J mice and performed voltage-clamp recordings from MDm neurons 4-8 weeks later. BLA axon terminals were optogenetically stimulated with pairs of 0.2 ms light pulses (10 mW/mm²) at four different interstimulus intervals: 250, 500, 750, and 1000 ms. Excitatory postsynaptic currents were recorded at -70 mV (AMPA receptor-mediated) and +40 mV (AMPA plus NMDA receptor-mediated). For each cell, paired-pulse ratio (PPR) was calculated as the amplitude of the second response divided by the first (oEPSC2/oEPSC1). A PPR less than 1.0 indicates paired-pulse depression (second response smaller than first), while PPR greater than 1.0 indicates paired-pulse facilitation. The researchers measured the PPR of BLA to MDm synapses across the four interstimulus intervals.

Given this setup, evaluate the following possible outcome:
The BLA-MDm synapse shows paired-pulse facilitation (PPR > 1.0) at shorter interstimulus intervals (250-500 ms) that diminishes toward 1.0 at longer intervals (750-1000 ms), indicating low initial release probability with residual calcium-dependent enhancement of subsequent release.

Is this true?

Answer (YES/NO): NO